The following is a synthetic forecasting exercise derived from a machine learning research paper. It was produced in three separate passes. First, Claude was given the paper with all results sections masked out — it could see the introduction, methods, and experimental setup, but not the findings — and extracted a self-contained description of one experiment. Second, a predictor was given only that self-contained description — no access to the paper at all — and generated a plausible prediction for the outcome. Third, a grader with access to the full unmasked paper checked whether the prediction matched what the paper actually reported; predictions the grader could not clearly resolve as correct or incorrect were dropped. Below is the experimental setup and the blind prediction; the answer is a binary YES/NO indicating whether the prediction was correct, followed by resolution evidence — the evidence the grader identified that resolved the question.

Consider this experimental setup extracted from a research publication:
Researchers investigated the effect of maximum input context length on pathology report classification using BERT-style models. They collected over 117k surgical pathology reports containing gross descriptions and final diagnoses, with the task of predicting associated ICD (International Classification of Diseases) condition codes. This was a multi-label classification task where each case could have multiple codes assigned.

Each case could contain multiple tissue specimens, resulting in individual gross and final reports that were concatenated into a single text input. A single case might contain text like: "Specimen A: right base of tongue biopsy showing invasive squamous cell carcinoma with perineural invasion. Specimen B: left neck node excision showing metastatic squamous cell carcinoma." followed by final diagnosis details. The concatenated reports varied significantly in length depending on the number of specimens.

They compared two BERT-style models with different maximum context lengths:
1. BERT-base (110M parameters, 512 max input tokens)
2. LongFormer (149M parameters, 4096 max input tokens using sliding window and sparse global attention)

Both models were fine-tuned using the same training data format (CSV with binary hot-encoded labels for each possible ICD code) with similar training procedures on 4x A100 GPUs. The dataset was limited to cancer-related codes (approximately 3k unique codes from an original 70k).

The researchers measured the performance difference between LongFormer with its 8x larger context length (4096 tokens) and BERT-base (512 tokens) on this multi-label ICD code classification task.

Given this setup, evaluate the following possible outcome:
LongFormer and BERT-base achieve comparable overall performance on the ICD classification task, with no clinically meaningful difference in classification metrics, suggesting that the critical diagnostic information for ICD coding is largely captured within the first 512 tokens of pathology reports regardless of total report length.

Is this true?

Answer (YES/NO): NO